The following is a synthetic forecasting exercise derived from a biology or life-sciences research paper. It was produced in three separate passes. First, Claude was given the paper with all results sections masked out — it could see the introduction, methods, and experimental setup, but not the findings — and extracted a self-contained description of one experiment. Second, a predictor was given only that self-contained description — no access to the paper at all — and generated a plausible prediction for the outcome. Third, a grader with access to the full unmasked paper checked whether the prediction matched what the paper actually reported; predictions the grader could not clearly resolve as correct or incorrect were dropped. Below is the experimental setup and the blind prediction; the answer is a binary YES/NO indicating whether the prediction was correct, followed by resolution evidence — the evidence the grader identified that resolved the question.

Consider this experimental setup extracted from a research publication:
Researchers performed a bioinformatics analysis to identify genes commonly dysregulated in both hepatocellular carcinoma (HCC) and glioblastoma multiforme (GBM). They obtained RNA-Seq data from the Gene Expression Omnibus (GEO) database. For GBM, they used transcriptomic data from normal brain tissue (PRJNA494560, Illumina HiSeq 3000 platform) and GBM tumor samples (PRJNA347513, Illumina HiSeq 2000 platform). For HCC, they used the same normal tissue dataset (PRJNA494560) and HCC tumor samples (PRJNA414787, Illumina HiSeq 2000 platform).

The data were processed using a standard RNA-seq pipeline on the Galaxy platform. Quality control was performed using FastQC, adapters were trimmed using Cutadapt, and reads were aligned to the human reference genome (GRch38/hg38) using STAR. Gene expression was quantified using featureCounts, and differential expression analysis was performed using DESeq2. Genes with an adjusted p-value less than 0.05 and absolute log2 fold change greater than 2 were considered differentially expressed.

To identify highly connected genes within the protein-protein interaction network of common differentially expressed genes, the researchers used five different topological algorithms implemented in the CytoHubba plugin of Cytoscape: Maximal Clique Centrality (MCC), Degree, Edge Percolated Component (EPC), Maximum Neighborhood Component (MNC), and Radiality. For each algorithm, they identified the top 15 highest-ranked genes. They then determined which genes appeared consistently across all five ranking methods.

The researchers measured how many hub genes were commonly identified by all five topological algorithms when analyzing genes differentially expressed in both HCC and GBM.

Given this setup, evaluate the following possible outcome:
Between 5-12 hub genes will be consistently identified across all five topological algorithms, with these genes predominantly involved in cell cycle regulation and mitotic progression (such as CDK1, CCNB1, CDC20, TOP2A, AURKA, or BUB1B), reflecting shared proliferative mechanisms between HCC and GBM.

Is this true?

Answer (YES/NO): NO